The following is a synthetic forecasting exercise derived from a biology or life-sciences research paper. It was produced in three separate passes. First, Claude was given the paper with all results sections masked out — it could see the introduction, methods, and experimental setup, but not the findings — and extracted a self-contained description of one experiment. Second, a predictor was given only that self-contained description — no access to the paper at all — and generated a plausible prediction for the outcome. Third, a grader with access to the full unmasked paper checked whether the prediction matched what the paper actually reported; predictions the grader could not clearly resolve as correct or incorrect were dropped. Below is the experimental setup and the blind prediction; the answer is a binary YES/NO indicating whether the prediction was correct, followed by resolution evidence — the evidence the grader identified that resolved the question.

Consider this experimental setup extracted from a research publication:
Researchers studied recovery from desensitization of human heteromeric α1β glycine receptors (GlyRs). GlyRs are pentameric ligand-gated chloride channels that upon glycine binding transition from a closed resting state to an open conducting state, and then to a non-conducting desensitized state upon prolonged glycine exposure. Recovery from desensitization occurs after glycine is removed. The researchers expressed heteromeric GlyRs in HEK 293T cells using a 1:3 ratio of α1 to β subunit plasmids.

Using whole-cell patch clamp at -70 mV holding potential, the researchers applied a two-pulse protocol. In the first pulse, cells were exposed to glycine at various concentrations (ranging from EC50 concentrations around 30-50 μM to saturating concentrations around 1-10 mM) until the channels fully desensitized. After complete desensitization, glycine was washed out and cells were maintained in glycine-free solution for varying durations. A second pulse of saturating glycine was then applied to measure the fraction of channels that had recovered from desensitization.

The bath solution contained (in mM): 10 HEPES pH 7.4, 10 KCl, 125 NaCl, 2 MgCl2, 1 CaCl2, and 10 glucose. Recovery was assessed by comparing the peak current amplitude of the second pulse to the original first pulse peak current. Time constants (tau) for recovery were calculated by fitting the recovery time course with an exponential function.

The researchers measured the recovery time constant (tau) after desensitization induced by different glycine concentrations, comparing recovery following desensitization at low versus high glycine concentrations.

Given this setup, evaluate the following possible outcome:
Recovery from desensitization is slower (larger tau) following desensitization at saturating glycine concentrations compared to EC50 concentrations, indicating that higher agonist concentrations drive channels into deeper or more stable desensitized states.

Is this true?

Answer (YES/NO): YES